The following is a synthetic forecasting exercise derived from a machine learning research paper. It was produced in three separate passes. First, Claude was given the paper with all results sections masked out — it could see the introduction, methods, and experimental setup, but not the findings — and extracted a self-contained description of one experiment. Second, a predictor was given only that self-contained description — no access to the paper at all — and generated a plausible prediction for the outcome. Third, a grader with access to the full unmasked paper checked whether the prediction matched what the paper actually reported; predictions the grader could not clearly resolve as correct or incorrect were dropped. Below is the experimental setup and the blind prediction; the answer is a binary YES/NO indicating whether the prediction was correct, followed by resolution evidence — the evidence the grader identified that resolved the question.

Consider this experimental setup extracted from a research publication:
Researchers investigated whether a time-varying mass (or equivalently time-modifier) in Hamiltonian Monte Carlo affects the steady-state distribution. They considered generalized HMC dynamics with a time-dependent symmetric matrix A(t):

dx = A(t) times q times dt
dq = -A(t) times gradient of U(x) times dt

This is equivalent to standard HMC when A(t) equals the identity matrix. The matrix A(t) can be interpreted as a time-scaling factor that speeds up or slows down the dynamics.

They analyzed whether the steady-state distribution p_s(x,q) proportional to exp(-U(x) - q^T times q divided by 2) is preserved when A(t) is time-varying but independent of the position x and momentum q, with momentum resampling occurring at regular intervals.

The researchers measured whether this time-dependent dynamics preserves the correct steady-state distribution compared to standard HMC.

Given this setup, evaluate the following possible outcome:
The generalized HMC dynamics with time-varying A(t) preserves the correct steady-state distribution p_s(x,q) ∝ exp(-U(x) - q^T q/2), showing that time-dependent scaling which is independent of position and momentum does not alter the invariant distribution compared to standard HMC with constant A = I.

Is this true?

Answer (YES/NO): YES